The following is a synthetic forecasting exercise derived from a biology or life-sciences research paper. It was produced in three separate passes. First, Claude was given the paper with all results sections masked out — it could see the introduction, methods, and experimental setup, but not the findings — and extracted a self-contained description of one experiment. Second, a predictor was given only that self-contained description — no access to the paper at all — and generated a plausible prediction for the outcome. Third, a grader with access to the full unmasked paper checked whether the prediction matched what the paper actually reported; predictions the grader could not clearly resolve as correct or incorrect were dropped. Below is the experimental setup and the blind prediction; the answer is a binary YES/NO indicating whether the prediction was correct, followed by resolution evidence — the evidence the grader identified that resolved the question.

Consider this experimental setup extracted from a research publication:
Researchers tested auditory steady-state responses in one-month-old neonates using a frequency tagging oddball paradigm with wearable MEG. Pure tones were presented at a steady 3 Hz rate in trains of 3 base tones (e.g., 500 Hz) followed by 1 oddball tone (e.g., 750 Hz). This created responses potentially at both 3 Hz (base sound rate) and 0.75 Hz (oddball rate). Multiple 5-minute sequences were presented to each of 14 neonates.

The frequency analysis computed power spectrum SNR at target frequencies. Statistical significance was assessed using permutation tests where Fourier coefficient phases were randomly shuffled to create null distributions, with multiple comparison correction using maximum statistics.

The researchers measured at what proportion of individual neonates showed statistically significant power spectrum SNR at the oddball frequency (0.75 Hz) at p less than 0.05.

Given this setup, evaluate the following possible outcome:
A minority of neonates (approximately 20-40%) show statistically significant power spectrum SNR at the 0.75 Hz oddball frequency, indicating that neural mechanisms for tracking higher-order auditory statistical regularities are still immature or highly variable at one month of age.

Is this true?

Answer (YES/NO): NO